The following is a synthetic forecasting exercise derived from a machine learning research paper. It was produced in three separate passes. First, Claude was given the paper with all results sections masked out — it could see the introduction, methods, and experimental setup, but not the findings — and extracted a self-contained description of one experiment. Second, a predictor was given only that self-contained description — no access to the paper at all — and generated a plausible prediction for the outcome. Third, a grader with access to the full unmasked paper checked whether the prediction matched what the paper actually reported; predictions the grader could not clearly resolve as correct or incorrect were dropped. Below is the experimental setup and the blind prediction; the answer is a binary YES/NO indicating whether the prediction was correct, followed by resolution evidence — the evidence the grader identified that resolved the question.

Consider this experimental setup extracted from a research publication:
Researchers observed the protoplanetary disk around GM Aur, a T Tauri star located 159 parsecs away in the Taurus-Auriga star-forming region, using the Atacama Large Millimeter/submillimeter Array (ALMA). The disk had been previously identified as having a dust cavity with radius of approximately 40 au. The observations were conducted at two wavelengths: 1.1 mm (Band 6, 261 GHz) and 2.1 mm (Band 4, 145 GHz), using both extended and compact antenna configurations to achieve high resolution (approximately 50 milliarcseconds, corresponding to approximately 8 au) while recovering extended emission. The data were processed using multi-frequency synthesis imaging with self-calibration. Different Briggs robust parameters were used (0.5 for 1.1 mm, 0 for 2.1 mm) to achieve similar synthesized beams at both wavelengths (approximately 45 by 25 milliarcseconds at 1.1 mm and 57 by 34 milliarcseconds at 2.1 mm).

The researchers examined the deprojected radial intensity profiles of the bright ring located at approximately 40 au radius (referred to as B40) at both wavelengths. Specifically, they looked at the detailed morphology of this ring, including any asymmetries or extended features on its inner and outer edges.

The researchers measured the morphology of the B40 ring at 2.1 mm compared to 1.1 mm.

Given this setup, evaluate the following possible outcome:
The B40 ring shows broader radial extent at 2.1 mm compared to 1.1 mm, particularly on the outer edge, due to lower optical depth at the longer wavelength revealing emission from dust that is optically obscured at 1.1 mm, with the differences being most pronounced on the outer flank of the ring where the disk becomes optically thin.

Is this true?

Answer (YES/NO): NO